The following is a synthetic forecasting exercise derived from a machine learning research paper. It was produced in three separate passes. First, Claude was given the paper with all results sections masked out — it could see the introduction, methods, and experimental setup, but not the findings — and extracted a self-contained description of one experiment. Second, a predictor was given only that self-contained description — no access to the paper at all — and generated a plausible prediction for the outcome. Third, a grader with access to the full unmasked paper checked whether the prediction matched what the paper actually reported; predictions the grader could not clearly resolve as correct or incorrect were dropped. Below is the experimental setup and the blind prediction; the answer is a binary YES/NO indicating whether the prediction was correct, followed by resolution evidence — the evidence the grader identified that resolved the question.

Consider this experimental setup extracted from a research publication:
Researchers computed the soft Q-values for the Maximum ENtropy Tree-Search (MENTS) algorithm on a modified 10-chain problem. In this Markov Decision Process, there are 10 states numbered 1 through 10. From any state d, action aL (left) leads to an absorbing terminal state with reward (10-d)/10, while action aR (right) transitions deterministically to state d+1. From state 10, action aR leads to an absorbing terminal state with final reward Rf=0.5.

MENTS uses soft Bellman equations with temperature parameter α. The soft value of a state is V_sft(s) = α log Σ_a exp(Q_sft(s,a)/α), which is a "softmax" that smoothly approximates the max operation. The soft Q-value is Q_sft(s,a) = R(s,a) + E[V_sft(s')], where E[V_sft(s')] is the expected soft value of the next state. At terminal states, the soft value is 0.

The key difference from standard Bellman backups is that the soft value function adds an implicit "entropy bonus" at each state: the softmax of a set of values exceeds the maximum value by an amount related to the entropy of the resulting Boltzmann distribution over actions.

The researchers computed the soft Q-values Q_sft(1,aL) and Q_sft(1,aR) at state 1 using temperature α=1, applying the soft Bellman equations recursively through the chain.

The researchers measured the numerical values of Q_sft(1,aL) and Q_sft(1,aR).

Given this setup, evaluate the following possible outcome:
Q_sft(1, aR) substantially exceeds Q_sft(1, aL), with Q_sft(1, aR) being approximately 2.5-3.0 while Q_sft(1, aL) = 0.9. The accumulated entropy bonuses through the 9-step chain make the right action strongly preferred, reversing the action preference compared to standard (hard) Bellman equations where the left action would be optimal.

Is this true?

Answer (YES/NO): YES